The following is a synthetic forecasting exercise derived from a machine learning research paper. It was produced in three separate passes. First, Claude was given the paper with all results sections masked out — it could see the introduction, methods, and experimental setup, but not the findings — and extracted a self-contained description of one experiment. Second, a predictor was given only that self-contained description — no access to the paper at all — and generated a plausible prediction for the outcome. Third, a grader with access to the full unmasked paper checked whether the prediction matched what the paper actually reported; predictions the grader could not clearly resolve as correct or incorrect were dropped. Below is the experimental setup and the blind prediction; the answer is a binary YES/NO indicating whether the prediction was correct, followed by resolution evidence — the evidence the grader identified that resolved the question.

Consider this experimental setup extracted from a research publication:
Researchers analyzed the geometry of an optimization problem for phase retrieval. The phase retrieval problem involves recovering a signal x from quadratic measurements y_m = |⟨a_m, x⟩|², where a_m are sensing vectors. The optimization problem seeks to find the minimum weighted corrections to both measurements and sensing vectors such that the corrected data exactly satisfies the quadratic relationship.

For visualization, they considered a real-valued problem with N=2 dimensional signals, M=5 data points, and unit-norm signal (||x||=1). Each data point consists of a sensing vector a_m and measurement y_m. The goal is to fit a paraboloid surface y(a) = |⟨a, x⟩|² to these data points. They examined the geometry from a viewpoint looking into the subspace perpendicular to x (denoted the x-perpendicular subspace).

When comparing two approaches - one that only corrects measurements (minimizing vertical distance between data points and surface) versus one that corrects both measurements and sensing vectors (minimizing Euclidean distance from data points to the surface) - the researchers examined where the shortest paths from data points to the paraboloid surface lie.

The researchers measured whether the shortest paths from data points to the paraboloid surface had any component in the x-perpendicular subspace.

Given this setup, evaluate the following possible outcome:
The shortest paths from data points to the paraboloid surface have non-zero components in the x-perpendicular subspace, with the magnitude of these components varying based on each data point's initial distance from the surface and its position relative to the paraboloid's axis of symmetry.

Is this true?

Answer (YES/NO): NO